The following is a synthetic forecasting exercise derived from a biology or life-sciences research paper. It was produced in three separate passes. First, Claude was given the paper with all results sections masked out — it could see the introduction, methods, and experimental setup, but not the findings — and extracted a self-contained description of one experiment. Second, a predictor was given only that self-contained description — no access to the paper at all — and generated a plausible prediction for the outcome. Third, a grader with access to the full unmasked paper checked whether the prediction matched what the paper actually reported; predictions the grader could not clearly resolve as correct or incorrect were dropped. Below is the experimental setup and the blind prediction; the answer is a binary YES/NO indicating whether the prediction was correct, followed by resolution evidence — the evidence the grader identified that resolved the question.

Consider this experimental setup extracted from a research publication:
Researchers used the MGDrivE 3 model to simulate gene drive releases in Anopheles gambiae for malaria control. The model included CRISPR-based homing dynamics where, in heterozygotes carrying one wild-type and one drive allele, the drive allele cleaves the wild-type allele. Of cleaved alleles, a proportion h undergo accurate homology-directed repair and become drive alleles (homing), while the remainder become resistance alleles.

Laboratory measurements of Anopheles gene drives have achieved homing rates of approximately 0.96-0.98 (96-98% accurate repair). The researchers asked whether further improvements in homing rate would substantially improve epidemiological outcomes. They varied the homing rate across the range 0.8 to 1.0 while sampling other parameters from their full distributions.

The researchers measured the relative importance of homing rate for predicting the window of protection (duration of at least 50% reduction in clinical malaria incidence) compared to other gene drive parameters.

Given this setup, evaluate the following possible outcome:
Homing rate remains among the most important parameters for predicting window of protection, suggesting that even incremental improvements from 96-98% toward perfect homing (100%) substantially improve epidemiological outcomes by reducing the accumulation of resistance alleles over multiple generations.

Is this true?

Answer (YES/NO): NO